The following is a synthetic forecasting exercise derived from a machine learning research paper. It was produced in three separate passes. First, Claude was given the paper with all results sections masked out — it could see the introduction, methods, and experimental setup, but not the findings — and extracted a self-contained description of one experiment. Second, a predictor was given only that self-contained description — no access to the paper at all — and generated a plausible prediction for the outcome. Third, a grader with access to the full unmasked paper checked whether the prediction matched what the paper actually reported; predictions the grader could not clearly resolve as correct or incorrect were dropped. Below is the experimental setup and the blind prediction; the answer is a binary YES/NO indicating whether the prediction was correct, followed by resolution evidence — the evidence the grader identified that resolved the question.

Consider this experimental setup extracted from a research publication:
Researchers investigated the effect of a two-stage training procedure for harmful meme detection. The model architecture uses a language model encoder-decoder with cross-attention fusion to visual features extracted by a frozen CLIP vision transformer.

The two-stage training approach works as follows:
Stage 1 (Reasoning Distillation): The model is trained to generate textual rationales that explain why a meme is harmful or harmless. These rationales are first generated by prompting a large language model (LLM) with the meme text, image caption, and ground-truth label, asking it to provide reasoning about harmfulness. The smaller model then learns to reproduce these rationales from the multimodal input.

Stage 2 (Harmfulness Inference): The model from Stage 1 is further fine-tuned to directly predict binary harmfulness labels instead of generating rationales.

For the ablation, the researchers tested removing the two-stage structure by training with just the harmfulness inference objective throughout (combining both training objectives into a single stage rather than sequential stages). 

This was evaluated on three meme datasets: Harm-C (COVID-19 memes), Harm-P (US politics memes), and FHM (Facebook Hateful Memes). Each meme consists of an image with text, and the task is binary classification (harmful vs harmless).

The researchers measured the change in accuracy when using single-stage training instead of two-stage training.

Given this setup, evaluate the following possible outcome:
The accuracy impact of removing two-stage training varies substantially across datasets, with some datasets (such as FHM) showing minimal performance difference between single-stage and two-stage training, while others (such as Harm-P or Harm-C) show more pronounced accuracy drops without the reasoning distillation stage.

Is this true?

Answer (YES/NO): NO